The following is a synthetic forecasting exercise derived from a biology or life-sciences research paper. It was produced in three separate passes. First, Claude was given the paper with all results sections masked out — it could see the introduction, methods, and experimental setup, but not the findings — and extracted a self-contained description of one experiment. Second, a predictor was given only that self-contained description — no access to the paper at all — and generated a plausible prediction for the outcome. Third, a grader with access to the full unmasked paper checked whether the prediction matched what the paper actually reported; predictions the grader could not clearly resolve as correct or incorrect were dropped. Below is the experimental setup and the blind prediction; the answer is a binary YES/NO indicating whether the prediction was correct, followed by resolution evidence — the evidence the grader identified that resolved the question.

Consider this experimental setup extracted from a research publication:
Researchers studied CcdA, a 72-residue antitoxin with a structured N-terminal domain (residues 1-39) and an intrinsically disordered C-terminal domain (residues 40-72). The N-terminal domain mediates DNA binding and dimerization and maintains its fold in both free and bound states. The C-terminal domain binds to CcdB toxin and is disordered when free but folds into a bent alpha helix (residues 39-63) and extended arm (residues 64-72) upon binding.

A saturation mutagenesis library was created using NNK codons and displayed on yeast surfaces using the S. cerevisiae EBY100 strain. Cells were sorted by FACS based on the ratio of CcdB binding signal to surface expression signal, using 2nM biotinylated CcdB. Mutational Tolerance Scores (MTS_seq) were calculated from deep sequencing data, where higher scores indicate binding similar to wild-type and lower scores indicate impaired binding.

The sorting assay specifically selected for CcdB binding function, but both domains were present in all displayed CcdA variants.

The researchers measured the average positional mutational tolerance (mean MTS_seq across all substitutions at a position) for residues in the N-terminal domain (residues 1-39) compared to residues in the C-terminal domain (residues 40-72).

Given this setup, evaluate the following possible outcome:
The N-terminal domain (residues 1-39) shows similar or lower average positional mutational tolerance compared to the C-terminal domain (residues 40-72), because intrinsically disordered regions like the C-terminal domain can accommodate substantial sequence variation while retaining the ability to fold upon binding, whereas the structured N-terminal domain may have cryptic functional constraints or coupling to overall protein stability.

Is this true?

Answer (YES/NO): NO